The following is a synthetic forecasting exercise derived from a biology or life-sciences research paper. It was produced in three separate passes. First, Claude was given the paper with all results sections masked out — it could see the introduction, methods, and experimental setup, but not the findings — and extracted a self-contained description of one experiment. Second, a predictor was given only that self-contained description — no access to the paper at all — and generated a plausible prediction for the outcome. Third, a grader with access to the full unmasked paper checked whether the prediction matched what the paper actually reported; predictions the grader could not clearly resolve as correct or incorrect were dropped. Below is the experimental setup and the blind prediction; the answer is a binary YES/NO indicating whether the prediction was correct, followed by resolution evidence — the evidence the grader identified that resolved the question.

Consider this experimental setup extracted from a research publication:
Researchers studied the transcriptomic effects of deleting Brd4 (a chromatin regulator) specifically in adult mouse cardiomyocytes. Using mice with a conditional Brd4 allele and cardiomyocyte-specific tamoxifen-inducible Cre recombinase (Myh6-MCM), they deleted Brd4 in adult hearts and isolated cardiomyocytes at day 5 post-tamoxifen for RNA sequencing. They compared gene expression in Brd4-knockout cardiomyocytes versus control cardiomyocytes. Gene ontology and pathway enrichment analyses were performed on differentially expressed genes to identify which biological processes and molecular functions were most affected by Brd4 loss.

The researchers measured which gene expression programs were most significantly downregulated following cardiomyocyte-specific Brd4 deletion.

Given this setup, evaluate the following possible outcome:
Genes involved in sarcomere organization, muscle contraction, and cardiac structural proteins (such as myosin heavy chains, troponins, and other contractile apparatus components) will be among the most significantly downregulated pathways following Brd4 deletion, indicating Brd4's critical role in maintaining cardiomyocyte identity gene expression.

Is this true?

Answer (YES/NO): NO